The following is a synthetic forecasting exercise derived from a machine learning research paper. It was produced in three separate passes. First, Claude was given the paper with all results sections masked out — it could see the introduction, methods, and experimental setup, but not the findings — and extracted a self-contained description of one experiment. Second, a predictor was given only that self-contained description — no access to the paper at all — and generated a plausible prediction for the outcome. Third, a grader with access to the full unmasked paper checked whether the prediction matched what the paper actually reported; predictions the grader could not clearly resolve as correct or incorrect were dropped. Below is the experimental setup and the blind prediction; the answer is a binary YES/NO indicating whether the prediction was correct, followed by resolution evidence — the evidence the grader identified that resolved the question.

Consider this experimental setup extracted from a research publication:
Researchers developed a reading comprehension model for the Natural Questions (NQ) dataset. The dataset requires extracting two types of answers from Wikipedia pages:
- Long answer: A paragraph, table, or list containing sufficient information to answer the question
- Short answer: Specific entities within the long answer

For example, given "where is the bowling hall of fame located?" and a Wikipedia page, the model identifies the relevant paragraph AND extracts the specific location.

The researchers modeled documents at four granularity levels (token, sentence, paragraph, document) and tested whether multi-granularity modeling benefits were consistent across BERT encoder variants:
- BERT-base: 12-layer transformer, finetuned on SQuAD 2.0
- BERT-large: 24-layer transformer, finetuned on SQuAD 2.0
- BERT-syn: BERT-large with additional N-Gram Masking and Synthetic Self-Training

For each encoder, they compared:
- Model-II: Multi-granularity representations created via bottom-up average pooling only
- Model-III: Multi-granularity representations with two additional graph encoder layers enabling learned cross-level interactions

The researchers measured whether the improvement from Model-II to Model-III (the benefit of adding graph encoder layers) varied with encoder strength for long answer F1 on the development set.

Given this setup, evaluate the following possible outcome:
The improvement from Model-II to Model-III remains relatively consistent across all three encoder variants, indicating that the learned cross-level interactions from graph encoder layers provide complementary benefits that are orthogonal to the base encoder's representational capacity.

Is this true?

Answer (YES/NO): NO